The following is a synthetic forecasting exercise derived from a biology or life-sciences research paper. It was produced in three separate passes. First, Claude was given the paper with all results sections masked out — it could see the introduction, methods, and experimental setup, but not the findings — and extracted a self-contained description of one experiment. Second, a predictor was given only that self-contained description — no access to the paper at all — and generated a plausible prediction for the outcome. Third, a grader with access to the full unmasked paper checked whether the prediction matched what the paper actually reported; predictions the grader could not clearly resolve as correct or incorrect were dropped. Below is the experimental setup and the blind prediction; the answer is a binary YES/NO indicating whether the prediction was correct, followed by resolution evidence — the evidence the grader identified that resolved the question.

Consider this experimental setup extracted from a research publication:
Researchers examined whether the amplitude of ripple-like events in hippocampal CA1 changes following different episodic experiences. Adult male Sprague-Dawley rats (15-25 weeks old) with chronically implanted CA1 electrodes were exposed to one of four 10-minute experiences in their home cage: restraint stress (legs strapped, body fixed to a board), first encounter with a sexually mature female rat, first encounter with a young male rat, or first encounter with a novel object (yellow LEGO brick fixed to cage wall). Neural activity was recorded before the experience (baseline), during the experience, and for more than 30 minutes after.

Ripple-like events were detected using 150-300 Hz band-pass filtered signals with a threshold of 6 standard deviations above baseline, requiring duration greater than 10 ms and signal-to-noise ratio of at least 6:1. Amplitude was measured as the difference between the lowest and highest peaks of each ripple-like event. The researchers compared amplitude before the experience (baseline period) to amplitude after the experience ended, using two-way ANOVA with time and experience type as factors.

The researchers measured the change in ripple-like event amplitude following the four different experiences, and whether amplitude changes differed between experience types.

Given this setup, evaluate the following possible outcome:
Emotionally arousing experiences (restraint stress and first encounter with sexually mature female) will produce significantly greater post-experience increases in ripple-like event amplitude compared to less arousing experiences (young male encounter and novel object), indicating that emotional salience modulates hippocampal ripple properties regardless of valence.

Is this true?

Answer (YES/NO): YES